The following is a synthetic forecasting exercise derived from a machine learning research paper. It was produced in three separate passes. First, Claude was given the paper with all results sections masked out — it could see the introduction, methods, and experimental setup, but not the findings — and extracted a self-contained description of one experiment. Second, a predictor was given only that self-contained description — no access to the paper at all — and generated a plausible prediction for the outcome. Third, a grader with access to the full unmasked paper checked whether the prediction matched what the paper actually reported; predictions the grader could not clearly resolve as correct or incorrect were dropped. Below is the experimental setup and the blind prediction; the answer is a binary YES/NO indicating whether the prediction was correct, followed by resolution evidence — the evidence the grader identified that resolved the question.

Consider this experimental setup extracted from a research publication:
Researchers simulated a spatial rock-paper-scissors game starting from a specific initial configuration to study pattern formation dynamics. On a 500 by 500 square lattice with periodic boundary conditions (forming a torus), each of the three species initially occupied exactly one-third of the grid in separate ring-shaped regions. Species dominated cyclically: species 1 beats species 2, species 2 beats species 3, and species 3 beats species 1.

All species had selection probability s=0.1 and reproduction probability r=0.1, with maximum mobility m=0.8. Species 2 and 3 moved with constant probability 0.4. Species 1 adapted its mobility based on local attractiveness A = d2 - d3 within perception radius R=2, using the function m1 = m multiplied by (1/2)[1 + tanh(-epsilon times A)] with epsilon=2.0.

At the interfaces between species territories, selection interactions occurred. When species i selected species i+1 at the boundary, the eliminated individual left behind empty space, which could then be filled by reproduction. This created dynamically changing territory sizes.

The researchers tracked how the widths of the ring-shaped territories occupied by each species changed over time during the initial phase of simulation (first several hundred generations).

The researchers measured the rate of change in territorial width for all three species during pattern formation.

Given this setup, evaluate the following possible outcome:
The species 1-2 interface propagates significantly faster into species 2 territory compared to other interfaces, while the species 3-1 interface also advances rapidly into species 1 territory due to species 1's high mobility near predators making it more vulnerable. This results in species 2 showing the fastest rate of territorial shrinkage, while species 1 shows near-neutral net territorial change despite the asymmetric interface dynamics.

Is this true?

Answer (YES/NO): NO